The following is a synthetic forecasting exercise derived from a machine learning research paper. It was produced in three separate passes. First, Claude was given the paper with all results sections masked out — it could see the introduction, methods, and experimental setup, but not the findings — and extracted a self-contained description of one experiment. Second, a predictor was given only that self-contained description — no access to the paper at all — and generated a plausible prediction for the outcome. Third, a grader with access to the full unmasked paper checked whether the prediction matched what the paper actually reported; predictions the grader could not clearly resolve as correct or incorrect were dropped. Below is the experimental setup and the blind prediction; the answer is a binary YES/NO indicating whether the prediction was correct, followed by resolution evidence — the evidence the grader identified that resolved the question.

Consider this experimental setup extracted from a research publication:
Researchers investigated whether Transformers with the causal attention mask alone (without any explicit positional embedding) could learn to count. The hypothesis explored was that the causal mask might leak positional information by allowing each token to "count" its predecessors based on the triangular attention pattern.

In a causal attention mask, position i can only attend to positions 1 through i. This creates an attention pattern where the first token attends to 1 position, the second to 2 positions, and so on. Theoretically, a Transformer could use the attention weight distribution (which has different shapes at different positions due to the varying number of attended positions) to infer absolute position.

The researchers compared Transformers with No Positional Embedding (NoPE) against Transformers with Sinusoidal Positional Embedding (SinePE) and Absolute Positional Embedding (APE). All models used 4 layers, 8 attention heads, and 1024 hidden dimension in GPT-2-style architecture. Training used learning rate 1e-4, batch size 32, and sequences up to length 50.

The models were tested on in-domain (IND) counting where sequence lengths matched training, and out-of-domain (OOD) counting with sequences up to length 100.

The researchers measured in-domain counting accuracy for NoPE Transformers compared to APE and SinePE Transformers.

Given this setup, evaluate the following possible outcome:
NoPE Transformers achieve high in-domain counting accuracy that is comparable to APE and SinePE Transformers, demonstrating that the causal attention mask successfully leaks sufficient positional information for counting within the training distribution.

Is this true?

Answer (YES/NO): NO